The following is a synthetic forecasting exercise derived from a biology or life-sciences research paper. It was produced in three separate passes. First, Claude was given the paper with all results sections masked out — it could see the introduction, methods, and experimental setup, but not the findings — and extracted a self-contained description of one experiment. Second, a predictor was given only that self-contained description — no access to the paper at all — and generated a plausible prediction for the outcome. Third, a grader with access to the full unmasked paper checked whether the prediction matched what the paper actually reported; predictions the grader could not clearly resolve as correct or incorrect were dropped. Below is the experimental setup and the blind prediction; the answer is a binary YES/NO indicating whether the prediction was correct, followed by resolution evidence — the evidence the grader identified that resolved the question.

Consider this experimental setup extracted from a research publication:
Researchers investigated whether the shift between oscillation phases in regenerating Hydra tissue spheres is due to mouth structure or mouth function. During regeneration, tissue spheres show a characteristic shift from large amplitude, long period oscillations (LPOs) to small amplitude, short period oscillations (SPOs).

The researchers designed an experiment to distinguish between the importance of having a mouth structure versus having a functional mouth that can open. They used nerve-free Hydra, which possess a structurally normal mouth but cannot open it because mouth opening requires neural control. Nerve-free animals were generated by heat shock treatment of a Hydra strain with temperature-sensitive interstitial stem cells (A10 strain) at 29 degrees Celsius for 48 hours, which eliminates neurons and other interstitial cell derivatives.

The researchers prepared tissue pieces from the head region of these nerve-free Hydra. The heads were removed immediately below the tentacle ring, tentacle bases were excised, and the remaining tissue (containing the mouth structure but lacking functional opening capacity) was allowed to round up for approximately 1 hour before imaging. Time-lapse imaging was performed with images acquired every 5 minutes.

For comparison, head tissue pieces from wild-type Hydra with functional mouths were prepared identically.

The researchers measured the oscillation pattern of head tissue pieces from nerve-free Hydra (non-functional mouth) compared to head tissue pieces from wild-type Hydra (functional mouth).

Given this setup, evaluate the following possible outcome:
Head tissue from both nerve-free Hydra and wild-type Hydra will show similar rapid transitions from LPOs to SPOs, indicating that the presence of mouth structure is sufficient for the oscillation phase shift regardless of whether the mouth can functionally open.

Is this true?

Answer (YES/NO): NO